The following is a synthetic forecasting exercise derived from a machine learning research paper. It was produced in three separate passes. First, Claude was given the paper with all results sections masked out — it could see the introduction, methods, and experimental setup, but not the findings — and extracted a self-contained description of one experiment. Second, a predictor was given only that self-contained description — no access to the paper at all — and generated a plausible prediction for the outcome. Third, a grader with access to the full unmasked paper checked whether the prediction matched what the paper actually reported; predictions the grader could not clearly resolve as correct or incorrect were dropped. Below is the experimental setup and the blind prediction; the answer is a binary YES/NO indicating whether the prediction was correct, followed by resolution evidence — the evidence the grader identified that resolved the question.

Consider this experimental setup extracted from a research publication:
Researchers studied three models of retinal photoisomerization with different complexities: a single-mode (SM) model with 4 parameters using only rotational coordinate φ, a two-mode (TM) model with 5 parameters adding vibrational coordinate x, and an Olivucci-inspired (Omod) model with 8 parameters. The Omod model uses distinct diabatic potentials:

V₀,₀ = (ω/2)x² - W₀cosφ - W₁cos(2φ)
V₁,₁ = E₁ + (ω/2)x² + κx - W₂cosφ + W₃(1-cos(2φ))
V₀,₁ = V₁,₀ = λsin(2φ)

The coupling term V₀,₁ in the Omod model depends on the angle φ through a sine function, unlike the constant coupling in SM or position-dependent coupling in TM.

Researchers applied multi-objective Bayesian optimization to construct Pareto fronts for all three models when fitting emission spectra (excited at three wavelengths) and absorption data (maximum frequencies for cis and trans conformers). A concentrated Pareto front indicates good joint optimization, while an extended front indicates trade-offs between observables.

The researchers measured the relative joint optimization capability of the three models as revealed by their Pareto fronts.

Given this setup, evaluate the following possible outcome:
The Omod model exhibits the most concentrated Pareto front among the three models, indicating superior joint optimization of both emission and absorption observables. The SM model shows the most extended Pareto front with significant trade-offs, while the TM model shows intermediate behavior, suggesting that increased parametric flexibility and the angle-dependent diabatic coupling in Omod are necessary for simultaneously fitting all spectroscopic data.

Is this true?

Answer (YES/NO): NO